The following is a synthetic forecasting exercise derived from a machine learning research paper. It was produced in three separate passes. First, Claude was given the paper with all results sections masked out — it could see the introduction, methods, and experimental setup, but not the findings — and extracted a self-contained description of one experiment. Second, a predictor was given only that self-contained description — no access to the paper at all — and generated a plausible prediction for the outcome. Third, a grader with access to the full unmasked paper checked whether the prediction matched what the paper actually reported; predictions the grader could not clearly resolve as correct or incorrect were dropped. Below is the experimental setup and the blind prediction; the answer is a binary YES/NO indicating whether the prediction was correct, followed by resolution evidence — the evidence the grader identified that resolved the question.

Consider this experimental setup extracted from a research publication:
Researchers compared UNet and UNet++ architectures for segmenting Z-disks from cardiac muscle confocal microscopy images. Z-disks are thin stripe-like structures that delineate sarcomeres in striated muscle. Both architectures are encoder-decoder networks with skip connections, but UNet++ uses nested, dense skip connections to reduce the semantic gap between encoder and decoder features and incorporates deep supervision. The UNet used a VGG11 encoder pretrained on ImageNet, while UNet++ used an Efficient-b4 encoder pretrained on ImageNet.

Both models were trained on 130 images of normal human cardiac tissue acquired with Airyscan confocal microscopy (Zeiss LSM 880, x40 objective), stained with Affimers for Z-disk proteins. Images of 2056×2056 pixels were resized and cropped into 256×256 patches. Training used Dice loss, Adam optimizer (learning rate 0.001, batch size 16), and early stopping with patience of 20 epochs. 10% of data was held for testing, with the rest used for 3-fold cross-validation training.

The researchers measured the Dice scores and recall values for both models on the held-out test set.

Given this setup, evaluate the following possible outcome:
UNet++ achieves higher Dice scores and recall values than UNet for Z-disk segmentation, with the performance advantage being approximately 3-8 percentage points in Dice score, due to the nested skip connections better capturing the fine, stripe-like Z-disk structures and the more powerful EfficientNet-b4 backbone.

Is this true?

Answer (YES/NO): NO